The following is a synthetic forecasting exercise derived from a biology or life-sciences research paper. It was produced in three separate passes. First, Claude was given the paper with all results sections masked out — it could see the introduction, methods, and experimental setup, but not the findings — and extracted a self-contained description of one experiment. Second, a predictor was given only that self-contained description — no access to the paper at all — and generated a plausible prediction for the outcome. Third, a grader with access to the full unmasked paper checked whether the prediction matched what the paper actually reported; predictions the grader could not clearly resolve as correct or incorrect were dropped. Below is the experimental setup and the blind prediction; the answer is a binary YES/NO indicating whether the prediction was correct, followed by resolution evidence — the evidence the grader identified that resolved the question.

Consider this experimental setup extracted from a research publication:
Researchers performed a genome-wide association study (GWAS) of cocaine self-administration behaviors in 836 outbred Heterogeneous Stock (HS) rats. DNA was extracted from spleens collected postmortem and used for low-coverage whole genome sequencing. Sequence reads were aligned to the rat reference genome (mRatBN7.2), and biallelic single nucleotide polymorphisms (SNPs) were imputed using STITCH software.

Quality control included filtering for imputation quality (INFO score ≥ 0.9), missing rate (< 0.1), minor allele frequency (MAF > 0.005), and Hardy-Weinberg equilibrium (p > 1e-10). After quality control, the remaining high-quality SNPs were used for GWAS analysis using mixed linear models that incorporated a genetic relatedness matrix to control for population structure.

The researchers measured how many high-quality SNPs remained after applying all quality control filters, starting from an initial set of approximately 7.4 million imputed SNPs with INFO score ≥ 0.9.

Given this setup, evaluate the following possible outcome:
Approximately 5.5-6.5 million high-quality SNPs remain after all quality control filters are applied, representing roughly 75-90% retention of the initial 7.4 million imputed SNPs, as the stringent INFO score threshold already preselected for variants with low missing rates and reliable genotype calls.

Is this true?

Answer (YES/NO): NO